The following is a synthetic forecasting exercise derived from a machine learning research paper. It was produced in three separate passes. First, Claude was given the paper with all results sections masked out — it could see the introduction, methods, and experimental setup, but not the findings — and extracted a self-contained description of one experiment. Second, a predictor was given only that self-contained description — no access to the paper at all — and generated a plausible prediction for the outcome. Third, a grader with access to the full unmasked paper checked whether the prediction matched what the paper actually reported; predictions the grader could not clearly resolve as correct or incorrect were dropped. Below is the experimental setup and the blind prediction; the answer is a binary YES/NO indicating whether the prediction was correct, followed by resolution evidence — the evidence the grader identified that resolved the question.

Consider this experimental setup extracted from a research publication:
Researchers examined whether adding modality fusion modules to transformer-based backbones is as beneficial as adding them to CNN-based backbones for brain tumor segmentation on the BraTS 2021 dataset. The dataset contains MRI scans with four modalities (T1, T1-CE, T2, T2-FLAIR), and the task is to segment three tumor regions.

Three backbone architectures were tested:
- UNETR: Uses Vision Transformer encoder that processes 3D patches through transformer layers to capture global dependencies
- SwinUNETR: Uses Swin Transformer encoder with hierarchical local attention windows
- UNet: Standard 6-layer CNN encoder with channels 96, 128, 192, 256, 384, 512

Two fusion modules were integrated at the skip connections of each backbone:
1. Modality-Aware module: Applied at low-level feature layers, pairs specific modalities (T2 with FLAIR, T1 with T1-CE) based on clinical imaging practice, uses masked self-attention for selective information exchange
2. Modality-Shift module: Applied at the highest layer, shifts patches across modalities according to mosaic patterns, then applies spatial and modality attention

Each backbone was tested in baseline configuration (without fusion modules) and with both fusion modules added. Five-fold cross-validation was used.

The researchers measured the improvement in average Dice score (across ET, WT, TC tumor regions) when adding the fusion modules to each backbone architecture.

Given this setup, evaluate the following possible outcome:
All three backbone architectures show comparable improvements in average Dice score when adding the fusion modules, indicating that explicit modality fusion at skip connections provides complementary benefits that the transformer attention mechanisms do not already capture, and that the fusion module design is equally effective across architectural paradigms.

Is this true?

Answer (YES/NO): NO